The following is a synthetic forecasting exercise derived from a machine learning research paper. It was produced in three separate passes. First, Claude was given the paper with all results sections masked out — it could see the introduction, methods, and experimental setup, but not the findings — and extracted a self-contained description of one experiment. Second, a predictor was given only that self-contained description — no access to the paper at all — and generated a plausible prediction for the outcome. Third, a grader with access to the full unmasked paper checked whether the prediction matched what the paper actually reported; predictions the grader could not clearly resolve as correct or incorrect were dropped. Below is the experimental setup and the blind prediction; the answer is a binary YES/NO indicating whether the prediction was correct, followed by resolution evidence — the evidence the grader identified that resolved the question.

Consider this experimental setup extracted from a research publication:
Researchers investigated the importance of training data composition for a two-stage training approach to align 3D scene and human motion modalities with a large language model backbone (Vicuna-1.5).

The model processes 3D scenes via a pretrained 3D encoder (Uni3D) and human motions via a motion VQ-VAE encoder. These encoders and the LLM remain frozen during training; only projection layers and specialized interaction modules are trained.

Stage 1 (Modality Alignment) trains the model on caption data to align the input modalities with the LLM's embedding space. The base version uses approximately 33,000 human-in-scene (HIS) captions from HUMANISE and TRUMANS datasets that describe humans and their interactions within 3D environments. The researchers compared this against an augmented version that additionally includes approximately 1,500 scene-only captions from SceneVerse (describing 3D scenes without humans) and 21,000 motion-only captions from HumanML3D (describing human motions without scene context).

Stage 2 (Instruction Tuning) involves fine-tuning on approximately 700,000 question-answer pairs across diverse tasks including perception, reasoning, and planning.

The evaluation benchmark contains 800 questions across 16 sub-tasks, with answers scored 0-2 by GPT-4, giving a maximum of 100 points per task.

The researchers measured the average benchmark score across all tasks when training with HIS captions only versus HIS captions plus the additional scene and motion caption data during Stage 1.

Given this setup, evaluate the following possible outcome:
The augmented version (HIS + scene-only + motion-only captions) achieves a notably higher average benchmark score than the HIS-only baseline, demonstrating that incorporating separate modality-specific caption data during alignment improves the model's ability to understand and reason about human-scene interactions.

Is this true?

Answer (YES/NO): YES